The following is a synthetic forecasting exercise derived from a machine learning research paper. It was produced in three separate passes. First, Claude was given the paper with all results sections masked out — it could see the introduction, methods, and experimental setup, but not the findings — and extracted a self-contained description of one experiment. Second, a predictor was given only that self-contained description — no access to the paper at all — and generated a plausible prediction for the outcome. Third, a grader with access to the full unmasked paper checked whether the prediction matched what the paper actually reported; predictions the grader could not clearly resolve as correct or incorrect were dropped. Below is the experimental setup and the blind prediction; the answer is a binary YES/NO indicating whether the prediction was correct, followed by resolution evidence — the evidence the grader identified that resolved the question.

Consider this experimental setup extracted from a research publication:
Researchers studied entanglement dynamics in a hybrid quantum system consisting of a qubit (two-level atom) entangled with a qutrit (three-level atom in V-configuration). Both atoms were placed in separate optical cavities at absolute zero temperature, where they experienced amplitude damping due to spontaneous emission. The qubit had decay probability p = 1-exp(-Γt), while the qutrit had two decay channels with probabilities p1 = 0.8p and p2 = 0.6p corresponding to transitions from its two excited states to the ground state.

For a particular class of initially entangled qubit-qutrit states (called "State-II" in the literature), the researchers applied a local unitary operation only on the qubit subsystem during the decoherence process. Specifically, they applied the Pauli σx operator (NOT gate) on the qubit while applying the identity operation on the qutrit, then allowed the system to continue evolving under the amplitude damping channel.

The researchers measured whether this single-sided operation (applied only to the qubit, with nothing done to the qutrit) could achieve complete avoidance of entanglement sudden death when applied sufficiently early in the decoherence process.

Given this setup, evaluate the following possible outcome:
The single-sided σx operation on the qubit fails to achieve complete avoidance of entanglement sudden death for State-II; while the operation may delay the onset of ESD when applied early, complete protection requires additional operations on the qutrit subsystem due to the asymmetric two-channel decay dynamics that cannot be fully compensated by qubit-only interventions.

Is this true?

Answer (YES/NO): NO